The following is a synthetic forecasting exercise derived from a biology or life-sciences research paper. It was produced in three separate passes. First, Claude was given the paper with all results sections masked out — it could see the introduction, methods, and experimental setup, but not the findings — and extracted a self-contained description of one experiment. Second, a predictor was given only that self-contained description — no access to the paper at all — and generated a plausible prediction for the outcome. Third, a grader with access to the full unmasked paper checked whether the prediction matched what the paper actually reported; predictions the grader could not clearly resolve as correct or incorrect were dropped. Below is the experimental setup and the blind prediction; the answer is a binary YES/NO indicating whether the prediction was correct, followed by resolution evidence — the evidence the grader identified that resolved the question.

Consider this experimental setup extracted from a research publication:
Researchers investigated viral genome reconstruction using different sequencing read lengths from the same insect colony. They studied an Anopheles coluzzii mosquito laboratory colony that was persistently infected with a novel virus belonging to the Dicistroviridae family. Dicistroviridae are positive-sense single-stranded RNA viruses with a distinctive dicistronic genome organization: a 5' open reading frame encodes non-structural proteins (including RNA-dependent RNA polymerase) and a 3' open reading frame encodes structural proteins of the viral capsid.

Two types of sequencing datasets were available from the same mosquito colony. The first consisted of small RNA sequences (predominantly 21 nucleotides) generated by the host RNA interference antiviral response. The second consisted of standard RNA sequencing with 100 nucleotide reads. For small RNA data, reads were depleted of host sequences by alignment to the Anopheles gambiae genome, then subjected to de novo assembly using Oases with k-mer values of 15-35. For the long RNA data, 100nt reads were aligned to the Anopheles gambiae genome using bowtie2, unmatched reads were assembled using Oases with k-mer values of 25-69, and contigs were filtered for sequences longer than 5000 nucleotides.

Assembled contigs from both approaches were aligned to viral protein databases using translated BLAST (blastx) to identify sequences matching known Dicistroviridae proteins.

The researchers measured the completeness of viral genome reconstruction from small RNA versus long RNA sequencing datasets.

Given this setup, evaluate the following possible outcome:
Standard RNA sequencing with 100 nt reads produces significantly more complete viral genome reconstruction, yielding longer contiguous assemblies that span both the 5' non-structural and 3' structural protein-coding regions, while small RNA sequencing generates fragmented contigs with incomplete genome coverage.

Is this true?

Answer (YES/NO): YES